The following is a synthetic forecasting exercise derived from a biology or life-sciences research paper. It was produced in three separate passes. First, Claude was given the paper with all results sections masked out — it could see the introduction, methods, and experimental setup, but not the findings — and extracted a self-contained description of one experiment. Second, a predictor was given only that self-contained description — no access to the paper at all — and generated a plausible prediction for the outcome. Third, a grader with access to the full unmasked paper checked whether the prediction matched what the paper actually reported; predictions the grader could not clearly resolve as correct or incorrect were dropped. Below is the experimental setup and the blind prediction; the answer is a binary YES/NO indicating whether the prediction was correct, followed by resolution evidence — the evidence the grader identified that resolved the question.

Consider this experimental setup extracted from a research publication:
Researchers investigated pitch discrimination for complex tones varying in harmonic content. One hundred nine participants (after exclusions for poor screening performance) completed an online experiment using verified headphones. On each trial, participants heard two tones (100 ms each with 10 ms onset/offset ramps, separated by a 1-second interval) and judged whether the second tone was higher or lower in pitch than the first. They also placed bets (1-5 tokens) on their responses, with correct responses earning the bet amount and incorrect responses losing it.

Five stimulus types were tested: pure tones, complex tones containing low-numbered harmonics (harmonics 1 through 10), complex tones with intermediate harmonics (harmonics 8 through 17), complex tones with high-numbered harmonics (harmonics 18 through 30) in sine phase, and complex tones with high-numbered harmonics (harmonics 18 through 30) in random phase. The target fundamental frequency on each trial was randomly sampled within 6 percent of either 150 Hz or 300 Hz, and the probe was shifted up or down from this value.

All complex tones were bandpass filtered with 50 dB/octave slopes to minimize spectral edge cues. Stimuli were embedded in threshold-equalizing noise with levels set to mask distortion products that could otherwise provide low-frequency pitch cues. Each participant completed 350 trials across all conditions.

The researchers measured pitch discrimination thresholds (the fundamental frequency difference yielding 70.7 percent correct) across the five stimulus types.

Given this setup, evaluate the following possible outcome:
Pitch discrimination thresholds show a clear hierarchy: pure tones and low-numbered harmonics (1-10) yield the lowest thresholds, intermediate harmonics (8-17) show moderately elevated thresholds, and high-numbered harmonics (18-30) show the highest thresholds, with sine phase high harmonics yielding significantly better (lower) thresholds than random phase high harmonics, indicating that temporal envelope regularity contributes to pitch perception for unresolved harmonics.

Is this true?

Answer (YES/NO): NO